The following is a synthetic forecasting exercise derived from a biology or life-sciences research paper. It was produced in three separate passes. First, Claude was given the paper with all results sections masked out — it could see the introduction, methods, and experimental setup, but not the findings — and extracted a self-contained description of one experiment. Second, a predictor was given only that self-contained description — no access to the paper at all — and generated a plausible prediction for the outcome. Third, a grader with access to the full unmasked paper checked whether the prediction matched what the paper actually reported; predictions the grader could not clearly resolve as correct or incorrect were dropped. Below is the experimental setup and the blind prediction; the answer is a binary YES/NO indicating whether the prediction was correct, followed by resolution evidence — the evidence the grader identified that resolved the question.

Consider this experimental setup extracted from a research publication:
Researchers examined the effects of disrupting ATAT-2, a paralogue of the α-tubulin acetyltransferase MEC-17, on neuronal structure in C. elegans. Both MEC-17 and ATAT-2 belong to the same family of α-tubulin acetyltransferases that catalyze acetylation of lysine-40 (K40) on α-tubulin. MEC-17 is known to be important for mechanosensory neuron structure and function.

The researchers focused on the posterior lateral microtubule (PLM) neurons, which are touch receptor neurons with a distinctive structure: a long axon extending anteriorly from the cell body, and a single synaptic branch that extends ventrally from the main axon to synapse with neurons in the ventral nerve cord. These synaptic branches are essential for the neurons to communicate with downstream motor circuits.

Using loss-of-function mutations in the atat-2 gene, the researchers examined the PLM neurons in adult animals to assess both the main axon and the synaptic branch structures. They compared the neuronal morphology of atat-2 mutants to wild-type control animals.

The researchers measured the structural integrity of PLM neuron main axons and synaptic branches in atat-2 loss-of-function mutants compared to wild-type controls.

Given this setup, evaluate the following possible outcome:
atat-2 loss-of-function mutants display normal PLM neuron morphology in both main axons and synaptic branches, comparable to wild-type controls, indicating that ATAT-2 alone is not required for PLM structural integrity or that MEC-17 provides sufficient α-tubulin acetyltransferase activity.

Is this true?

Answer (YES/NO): NO